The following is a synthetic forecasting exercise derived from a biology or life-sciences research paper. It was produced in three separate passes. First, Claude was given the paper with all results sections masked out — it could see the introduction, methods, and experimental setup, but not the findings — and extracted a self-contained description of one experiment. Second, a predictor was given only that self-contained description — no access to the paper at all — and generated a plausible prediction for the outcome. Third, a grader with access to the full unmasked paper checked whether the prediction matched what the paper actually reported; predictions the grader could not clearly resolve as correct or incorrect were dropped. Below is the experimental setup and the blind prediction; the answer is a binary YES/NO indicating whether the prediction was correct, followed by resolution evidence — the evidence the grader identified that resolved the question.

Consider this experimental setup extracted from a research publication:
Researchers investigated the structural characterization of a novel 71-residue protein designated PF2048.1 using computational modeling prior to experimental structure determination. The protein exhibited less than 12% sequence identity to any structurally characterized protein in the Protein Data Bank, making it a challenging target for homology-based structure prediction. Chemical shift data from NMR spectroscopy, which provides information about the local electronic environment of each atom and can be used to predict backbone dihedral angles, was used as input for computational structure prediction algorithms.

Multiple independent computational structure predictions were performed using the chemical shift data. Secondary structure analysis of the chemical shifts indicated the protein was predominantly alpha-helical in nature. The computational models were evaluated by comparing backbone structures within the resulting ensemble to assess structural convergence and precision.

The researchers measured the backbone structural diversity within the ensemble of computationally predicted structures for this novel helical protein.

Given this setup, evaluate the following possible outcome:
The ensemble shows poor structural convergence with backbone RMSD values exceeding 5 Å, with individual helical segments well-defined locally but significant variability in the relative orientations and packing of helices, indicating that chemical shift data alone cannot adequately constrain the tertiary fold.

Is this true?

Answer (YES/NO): YES